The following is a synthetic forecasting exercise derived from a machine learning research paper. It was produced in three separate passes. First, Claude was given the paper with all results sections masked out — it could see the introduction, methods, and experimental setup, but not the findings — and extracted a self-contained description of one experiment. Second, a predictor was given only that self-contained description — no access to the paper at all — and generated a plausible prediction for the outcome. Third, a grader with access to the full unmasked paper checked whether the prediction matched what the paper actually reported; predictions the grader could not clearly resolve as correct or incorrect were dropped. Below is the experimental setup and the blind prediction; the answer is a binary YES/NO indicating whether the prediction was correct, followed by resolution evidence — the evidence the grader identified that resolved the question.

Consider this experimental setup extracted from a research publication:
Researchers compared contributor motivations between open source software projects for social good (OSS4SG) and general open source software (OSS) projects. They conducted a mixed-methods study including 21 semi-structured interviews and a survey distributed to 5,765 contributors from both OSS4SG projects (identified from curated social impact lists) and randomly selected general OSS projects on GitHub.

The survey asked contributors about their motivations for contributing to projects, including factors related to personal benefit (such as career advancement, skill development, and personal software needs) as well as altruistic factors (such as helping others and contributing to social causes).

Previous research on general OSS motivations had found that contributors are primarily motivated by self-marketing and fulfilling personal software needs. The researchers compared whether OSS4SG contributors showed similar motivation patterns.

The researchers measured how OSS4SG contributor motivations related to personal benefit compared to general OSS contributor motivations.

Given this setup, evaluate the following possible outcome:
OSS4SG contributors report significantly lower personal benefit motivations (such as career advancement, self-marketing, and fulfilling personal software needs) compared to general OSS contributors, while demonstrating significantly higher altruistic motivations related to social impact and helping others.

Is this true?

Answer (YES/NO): YES